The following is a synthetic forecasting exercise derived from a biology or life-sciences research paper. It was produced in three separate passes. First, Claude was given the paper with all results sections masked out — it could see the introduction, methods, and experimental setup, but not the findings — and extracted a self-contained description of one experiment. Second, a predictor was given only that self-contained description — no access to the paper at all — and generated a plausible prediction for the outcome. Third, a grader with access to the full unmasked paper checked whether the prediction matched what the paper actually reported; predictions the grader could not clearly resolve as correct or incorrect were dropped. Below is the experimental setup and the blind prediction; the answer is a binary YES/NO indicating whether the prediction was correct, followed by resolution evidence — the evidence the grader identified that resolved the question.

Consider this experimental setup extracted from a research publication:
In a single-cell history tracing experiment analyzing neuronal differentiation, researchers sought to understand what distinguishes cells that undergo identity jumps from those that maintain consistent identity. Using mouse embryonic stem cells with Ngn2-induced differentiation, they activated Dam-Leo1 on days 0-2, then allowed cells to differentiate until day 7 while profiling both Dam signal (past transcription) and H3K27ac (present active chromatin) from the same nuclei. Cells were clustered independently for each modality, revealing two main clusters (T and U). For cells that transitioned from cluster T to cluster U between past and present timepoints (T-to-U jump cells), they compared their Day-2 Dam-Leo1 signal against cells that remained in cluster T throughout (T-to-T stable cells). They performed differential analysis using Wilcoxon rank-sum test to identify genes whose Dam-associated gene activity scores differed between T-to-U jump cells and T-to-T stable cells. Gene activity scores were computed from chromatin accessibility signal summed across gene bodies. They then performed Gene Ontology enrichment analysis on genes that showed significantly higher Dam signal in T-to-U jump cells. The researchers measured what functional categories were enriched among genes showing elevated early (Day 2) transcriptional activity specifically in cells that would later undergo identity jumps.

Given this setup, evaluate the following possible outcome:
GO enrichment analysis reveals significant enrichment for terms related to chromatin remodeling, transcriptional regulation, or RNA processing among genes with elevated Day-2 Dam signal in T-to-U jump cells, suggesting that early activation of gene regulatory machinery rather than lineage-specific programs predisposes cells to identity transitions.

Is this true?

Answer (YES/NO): NO